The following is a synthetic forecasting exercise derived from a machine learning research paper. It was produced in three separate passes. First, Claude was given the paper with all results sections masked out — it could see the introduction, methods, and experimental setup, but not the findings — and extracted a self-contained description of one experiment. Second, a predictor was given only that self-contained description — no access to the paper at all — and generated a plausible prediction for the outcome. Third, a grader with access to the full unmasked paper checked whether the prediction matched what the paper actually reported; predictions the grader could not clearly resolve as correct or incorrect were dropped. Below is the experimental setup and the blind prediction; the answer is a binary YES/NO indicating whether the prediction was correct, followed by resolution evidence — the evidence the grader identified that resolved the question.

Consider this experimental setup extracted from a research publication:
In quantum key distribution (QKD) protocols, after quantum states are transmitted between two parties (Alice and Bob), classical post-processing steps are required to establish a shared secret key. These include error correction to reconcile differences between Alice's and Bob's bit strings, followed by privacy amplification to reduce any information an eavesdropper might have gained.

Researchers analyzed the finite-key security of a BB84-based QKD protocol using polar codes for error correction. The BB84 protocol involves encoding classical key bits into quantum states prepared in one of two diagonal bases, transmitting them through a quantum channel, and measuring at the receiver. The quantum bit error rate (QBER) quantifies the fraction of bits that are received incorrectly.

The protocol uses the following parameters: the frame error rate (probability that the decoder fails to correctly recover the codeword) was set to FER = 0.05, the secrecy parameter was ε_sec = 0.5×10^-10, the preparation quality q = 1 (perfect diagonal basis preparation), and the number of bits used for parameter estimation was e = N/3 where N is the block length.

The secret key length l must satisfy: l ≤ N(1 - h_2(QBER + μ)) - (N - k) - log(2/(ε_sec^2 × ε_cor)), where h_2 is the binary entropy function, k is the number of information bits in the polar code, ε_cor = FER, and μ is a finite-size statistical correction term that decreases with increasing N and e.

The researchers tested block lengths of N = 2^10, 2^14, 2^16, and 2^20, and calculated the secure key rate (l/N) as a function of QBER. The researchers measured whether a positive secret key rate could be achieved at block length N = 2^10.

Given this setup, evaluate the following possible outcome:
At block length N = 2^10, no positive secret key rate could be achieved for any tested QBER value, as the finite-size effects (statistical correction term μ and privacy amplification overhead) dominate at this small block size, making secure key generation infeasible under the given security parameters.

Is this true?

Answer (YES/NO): YES